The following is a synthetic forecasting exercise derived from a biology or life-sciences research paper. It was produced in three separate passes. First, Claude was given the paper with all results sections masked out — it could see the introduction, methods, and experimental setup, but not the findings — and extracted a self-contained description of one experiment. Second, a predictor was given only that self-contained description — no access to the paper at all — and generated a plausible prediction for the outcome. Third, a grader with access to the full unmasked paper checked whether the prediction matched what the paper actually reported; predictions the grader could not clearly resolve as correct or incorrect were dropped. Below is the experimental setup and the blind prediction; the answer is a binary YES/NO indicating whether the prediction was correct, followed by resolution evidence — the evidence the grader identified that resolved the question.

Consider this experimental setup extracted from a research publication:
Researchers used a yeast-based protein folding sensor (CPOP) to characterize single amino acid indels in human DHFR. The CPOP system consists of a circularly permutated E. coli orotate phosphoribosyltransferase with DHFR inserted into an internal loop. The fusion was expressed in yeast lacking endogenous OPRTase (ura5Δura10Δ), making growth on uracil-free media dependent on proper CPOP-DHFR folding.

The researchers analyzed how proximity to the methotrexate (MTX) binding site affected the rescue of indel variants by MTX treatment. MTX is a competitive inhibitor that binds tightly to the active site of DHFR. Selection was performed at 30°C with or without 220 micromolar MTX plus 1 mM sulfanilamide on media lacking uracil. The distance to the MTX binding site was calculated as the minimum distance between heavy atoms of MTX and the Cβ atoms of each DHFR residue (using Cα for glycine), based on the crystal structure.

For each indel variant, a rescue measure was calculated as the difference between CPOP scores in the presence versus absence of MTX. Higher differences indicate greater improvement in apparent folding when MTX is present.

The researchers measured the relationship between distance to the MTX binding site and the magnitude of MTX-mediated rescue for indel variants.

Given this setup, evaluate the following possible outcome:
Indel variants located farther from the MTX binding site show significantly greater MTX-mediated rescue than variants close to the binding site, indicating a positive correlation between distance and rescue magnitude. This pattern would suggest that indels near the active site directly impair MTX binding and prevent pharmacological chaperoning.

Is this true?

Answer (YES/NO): NO